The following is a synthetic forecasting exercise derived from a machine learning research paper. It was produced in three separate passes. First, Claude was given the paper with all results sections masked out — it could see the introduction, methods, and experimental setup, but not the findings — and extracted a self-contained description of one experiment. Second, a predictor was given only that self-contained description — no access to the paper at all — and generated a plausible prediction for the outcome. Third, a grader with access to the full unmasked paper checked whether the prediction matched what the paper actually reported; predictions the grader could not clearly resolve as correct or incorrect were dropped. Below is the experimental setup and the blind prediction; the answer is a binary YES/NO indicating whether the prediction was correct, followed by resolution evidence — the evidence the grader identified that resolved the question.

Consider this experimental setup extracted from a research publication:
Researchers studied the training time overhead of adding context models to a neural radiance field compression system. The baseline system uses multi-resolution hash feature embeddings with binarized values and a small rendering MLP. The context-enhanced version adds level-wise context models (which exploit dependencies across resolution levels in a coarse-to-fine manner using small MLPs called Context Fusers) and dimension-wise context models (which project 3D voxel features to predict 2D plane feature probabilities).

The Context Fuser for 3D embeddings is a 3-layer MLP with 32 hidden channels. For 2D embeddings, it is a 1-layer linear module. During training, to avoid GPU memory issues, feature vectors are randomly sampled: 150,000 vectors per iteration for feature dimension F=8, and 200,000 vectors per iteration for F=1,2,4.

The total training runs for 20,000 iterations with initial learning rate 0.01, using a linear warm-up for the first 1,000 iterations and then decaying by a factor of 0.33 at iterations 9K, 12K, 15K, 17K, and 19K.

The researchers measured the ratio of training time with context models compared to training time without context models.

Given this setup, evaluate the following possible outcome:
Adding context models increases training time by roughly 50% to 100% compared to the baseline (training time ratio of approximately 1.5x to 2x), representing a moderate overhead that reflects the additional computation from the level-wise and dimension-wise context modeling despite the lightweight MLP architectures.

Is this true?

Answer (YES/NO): NO